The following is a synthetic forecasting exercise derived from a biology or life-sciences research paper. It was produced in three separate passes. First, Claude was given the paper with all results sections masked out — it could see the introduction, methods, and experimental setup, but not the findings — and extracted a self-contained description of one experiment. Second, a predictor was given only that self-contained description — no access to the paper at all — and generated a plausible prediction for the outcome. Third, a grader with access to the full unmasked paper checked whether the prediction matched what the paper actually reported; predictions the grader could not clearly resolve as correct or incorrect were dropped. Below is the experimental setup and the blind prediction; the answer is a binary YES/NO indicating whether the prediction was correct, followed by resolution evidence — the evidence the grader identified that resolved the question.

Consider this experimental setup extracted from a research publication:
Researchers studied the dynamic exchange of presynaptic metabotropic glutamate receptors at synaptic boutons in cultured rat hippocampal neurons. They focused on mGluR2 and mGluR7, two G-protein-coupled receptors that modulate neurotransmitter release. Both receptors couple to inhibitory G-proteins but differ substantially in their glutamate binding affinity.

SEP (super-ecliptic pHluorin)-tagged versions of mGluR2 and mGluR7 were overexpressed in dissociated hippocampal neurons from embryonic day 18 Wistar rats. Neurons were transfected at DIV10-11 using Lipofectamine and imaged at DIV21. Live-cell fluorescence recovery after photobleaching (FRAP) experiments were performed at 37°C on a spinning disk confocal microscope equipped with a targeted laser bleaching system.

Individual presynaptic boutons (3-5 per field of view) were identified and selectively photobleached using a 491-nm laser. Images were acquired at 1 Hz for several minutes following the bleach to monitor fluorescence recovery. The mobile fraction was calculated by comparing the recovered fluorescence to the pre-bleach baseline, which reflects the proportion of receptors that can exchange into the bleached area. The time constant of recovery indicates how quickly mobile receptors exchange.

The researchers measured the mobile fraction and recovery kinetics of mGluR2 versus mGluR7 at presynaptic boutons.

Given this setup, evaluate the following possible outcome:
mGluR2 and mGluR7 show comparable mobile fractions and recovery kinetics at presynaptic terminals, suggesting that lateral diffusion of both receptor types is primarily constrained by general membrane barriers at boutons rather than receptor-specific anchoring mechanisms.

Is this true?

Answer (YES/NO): NO